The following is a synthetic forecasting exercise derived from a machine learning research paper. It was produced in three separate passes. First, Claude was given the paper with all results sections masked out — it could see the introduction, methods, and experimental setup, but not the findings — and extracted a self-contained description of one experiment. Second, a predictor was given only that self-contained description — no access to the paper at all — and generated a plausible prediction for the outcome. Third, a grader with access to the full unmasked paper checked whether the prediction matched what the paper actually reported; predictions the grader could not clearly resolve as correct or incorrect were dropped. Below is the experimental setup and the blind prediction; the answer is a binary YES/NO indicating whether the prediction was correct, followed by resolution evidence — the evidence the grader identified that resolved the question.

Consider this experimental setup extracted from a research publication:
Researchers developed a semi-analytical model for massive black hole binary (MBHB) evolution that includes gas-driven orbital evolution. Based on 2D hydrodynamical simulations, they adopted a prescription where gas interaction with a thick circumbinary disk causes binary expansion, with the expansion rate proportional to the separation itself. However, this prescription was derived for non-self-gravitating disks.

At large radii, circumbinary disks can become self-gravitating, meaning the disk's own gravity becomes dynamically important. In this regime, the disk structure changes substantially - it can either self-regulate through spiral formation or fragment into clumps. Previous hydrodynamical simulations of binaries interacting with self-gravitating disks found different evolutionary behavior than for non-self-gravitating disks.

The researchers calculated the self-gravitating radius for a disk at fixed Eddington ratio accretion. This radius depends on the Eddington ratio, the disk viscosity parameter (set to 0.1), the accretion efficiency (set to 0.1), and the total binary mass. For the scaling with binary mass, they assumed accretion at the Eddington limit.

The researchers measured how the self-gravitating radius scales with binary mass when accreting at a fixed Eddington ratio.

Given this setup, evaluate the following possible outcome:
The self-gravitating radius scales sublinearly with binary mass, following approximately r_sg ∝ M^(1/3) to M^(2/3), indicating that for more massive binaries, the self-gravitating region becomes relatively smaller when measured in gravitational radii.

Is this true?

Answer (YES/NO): NO